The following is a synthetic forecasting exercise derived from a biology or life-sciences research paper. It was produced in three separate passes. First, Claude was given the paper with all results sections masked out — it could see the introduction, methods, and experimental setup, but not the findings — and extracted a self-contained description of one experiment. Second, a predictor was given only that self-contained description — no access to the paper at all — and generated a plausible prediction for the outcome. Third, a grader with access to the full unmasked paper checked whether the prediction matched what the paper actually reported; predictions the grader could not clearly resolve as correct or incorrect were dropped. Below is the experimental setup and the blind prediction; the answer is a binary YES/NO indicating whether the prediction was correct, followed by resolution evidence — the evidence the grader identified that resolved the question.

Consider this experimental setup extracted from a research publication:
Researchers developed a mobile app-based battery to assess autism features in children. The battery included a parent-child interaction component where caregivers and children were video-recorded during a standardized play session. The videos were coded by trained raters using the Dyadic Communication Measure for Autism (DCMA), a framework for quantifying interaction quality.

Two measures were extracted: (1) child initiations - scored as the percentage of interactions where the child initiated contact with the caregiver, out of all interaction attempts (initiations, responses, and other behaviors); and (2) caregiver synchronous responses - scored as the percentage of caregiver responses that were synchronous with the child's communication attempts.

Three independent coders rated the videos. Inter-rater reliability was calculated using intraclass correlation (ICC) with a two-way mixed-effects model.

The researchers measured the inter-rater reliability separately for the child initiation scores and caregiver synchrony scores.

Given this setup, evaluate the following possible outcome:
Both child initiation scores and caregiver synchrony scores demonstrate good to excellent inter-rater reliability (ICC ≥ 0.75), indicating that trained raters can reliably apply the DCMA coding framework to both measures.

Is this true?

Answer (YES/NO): NO